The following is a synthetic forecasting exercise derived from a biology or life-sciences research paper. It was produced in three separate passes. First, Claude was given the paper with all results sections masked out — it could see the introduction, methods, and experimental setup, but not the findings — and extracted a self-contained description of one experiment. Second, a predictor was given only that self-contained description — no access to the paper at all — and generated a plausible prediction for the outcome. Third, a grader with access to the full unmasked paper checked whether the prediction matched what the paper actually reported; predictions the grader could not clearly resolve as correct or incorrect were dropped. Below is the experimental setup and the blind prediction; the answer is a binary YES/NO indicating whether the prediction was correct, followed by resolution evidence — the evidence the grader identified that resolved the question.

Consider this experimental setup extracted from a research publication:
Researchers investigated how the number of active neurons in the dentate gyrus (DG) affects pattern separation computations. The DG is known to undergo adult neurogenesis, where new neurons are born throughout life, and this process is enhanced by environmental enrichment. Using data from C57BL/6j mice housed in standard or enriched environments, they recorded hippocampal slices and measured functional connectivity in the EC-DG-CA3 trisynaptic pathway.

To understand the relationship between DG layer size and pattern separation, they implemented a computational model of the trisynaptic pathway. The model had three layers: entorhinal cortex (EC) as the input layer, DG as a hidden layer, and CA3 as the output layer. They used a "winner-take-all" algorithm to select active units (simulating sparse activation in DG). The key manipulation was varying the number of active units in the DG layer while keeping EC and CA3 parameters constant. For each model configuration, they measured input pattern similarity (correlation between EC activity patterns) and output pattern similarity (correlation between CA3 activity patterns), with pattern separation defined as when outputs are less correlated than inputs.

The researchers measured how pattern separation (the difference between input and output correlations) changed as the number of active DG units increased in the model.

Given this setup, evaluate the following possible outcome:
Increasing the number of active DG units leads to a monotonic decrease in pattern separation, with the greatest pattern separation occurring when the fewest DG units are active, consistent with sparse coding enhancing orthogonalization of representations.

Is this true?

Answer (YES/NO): NO